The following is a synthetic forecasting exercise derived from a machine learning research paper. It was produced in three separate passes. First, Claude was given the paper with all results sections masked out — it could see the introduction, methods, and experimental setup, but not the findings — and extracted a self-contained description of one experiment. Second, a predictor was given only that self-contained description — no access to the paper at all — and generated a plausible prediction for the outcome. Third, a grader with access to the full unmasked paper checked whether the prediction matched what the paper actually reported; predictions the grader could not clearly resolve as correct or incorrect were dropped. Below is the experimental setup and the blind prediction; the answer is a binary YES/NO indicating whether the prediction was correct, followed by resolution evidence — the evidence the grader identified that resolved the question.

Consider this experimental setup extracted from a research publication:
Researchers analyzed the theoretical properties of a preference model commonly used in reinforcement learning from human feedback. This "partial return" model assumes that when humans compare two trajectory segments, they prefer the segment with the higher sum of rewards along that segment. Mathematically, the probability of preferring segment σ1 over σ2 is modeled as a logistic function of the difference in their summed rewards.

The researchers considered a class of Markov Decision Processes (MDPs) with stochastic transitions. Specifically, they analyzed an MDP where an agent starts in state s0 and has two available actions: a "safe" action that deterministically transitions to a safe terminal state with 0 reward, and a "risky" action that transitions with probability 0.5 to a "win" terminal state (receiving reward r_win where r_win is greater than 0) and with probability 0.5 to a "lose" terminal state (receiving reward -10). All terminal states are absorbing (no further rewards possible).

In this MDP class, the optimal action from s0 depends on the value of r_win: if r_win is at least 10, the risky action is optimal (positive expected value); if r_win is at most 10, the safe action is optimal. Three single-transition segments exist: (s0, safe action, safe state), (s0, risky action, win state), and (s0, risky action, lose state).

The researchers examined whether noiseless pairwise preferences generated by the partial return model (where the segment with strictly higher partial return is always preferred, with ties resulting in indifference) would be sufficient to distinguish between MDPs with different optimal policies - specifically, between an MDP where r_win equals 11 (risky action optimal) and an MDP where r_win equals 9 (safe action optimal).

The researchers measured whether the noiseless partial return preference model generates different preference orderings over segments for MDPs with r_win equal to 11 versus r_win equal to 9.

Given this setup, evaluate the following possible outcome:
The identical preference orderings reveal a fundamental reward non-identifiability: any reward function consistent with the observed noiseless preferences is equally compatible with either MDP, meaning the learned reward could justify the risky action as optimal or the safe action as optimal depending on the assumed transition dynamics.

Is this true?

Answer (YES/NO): NO